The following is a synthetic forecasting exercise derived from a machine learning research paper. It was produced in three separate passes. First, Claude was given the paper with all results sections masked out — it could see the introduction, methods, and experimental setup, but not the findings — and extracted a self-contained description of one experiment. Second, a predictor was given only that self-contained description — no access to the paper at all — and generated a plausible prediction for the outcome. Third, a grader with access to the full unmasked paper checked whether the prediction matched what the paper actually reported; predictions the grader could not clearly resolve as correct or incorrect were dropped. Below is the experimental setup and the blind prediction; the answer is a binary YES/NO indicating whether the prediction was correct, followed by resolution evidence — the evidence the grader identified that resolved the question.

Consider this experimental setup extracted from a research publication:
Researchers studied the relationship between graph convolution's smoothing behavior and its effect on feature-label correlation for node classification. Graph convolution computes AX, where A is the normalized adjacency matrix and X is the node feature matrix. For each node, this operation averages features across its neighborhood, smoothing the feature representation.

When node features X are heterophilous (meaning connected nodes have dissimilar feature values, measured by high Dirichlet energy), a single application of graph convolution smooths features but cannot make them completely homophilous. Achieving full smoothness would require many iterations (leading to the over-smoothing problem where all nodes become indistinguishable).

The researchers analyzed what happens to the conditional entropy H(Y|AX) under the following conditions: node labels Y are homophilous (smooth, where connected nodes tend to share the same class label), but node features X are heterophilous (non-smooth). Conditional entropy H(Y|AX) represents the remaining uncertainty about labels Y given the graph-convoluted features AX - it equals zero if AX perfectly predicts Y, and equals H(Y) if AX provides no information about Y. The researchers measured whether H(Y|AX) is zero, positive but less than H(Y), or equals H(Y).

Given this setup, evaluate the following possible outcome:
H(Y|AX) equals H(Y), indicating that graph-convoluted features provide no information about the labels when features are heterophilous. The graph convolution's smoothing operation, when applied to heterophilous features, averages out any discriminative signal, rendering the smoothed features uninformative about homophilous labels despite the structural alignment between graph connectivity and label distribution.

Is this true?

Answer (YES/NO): NO